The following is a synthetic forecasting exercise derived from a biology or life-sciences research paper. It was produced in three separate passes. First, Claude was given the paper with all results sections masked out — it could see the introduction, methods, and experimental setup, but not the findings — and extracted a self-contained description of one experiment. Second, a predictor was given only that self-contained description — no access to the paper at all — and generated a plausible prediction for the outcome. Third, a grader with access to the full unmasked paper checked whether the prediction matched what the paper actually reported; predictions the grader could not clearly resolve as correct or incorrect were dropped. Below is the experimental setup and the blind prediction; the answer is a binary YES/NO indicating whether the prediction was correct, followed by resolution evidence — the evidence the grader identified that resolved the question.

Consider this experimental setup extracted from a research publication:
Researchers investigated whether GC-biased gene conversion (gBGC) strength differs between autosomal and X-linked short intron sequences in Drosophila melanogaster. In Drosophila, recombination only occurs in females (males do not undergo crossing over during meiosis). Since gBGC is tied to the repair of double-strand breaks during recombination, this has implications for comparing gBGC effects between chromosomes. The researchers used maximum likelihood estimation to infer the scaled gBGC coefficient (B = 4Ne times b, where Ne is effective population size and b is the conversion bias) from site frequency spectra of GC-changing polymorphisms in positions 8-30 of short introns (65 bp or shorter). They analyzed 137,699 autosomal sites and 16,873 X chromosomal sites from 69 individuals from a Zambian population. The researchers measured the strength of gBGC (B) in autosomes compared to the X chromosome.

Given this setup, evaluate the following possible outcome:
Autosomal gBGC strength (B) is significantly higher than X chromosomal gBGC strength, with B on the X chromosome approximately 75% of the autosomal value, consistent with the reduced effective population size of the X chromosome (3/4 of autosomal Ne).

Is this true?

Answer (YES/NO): NO